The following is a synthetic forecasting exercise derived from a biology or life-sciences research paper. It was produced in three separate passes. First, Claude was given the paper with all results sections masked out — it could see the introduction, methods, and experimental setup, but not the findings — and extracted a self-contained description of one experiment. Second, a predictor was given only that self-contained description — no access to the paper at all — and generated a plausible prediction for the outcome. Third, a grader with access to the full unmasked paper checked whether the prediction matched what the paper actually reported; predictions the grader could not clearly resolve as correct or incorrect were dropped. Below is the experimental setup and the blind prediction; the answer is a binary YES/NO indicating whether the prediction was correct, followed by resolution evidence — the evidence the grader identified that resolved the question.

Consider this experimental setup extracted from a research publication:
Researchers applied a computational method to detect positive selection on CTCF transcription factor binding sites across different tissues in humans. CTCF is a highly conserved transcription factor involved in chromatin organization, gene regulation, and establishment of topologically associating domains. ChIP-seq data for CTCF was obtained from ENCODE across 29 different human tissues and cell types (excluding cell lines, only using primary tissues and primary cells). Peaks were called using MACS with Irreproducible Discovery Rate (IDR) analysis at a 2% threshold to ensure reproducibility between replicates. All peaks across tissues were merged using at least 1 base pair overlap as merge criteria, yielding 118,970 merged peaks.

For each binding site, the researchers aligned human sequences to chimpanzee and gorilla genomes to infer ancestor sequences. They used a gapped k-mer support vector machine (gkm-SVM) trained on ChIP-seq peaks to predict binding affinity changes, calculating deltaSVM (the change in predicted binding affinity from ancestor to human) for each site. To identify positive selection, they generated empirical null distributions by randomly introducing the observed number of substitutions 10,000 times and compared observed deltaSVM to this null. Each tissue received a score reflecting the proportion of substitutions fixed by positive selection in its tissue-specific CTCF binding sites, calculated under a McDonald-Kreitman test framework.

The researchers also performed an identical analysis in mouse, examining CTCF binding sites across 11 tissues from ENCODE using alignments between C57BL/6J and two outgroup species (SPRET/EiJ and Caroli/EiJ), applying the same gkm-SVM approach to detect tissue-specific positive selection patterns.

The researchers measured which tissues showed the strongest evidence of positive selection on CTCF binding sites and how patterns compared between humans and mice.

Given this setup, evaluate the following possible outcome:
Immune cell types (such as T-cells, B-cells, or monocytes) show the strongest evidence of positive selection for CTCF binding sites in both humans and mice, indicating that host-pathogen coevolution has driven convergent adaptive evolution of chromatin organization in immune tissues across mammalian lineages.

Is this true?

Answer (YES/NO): NO